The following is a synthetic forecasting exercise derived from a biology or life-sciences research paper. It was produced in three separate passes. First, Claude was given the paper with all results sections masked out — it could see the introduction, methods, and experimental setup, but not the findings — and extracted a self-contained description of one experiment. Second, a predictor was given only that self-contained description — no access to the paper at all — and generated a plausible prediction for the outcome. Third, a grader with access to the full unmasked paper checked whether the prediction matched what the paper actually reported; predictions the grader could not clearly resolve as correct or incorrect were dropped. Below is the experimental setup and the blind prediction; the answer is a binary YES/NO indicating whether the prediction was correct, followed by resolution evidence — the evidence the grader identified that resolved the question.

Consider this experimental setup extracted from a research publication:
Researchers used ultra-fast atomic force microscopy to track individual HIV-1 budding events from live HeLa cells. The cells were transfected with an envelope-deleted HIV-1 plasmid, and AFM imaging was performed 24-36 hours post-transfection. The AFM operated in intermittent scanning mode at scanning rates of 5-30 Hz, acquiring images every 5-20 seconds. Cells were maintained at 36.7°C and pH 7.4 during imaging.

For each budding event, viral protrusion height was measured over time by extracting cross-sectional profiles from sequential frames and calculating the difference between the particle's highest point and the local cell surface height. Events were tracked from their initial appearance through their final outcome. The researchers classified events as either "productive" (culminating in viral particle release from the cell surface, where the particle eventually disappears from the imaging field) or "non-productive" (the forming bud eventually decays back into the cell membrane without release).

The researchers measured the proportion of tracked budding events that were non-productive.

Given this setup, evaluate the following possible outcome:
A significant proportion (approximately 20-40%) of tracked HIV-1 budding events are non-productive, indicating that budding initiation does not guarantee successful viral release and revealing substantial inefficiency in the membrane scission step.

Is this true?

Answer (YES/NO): YES